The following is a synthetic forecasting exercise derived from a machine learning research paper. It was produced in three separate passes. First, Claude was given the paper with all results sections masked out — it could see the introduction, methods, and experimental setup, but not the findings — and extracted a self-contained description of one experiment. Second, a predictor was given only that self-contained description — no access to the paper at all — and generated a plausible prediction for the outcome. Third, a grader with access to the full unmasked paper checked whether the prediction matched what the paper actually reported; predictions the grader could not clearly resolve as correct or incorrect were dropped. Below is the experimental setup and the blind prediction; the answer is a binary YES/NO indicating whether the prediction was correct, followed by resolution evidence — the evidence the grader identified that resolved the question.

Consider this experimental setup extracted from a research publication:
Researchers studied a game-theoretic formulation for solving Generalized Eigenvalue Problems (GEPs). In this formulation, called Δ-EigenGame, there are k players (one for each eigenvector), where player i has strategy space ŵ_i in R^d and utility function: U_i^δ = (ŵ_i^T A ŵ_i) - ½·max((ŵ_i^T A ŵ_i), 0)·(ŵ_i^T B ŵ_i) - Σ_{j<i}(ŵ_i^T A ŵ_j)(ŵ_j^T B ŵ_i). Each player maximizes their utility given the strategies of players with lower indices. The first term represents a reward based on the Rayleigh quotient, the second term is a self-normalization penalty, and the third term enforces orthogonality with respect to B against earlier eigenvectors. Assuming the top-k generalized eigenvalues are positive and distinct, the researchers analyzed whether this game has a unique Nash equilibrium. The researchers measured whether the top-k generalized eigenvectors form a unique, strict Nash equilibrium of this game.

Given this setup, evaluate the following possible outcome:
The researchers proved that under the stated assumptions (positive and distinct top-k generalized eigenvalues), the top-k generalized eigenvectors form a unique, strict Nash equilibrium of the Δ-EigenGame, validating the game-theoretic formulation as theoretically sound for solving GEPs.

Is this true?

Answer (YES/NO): YES